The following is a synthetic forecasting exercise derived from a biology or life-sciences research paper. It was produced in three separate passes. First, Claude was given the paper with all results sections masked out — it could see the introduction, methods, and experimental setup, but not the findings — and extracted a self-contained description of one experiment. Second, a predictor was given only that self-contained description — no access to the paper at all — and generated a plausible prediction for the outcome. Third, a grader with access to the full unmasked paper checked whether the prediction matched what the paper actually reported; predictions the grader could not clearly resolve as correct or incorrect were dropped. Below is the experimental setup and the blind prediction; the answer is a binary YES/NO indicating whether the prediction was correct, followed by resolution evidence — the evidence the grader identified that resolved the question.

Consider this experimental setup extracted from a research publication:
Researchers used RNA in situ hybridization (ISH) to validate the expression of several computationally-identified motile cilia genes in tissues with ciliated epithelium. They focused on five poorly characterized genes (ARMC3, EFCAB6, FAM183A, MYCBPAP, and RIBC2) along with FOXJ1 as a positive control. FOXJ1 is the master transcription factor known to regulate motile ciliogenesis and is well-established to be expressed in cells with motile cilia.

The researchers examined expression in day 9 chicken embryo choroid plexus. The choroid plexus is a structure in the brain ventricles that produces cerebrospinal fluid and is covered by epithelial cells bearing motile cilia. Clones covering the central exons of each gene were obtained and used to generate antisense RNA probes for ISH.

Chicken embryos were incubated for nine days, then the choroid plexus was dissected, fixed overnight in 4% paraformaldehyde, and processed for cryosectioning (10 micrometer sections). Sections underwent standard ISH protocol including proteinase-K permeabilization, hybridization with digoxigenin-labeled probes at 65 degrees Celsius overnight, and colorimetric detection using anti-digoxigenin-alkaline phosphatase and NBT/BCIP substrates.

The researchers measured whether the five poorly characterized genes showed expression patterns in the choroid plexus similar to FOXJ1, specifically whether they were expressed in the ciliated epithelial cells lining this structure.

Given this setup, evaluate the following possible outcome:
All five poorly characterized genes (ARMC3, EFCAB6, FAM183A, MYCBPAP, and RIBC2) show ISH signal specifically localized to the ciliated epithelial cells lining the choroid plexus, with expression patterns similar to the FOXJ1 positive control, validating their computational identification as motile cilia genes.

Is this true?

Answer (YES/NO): NO